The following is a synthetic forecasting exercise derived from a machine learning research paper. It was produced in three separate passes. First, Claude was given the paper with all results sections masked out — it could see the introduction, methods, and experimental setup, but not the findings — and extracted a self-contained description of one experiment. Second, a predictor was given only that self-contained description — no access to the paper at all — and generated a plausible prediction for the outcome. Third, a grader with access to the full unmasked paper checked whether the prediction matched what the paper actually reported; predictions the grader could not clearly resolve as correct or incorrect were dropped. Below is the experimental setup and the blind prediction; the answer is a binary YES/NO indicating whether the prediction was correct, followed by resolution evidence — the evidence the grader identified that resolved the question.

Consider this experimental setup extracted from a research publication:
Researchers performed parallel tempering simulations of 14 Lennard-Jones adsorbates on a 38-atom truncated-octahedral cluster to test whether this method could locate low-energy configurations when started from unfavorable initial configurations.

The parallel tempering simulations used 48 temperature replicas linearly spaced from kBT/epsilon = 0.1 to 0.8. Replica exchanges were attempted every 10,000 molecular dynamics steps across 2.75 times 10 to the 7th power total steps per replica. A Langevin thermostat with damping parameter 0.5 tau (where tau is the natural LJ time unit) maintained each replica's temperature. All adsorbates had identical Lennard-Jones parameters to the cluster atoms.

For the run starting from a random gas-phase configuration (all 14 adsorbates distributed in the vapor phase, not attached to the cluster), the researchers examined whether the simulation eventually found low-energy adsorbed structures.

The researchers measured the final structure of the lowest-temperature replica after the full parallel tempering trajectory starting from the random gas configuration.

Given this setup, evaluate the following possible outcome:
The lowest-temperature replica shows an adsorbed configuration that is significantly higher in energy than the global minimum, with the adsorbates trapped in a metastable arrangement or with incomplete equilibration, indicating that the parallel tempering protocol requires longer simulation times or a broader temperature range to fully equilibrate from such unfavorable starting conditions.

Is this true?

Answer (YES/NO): NO